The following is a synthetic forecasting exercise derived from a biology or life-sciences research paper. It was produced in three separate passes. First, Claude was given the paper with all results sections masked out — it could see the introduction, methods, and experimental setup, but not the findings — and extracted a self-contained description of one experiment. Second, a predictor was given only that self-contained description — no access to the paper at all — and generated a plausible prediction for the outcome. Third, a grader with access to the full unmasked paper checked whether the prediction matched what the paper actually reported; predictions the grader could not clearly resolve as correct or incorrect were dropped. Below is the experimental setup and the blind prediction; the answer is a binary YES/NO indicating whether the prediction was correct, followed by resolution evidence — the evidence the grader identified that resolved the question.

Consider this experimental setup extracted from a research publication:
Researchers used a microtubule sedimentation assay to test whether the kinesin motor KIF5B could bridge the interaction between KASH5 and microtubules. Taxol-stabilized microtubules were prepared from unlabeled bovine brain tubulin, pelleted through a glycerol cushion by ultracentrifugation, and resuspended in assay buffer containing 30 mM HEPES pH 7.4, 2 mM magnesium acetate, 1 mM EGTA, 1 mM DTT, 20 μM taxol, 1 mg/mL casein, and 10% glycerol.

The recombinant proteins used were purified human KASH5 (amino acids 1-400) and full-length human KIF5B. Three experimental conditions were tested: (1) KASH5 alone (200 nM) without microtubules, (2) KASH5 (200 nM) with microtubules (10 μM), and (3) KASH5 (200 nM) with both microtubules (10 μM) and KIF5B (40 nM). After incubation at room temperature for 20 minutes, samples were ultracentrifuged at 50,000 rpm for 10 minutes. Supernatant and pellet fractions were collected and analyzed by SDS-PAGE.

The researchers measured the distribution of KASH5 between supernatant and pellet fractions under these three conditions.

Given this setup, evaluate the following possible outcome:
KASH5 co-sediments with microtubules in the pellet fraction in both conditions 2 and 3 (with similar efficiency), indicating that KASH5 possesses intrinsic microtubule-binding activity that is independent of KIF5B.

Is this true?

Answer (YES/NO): NO